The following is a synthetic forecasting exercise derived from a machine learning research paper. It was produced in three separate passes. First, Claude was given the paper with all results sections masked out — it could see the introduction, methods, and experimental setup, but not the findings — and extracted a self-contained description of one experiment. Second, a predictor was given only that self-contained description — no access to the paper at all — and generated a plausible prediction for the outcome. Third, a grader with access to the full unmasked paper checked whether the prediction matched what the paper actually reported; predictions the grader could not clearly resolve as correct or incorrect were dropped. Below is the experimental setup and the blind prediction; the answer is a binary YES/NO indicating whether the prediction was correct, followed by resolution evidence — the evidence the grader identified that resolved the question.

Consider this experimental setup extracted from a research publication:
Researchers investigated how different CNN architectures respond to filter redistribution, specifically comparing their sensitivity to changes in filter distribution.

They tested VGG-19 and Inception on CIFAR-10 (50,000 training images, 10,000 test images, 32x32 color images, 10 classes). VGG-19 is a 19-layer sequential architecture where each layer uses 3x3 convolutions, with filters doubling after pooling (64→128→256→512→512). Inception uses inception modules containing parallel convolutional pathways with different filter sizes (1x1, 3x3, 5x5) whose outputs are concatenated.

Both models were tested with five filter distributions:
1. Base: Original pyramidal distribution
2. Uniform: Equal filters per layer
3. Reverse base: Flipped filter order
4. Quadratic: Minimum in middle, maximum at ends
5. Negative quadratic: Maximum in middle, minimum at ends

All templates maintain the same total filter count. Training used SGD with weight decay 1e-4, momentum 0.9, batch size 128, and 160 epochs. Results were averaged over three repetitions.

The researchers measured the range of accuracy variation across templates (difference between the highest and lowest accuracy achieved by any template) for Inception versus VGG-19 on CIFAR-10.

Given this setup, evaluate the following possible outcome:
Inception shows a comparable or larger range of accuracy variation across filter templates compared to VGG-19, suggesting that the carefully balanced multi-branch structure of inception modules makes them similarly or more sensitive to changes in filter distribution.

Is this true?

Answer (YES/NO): NO